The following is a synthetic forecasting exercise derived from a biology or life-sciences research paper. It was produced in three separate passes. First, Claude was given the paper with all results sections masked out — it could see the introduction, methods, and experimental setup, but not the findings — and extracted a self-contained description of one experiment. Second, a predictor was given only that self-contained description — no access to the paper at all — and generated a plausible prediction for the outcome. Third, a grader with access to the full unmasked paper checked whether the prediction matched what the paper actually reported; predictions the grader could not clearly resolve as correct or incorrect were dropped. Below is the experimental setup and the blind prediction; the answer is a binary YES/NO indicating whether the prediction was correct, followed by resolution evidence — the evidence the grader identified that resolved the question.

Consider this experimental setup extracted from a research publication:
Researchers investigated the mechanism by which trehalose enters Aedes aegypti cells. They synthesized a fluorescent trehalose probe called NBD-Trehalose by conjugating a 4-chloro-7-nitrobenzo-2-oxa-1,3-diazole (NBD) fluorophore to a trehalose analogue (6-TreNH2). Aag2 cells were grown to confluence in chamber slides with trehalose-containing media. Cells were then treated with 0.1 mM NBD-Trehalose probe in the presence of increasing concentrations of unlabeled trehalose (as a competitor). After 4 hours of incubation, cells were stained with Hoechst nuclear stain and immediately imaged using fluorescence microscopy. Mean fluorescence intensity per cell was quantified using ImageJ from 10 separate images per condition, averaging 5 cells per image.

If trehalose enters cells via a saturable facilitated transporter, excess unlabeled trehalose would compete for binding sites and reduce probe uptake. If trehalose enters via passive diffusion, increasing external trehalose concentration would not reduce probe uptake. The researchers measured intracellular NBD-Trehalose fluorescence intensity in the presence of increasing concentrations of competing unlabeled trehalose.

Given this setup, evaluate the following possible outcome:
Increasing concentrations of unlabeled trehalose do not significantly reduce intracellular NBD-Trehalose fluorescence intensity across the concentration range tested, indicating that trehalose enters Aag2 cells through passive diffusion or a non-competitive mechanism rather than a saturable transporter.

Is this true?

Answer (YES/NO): NO